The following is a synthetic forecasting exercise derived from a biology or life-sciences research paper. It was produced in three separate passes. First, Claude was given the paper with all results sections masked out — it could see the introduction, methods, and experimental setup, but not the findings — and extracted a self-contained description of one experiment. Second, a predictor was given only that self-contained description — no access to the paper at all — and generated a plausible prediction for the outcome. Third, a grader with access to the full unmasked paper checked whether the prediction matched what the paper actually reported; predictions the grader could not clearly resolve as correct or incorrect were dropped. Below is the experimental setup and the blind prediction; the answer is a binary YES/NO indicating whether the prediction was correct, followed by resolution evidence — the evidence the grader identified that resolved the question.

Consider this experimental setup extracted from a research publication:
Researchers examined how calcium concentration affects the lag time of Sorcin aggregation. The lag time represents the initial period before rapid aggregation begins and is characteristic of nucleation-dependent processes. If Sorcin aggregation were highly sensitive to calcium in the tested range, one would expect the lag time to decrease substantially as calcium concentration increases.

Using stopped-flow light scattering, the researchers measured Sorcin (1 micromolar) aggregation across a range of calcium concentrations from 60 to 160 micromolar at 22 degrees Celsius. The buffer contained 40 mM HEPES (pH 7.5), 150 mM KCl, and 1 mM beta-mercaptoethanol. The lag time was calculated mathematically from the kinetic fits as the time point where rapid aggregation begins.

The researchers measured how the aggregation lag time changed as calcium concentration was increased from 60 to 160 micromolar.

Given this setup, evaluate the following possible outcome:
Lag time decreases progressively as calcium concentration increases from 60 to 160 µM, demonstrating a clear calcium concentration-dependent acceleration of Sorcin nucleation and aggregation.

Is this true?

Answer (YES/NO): YES